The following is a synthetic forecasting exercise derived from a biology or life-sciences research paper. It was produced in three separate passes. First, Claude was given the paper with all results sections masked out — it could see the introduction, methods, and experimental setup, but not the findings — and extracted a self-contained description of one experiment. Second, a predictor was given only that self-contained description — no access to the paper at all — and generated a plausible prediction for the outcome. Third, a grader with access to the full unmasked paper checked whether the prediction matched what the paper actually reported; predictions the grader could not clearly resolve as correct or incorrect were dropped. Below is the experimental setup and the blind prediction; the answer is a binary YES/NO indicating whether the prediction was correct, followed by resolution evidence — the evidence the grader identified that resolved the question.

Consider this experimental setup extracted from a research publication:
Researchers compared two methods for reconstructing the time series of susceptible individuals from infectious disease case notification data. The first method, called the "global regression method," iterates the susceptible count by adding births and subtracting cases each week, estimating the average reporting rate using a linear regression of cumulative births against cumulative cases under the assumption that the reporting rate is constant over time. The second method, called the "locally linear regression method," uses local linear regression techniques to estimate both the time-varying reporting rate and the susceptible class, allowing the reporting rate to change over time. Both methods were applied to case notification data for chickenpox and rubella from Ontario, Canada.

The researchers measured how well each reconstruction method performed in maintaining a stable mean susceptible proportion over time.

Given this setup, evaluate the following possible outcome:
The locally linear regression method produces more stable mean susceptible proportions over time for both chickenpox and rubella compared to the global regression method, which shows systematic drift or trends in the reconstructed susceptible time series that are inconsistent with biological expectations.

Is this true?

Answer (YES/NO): YES